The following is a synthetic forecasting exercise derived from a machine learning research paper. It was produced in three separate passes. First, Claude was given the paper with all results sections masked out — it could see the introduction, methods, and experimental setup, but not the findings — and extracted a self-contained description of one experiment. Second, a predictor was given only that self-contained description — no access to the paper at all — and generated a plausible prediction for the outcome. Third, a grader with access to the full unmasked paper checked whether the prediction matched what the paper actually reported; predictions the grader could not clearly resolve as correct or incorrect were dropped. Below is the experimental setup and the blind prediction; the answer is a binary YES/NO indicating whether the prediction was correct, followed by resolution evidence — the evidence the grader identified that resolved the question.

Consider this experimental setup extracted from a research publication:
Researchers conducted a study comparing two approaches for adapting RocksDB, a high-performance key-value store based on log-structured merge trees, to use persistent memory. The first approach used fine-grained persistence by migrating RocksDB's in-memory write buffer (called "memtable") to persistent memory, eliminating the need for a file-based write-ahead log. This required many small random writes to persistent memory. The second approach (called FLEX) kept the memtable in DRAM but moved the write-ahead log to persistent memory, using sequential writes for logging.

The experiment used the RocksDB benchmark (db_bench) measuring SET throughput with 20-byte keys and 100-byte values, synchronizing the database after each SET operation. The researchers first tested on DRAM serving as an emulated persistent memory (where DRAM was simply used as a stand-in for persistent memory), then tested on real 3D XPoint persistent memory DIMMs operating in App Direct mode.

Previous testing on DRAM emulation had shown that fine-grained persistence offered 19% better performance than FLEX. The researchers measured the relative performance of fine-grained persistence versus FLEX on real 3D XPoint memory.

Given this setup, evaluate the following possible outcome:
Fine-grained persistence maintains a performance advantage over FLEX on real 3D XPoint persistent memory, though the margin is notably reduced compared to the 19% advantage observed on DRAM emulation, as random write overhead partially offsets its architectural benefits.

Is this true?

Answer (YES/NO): NO